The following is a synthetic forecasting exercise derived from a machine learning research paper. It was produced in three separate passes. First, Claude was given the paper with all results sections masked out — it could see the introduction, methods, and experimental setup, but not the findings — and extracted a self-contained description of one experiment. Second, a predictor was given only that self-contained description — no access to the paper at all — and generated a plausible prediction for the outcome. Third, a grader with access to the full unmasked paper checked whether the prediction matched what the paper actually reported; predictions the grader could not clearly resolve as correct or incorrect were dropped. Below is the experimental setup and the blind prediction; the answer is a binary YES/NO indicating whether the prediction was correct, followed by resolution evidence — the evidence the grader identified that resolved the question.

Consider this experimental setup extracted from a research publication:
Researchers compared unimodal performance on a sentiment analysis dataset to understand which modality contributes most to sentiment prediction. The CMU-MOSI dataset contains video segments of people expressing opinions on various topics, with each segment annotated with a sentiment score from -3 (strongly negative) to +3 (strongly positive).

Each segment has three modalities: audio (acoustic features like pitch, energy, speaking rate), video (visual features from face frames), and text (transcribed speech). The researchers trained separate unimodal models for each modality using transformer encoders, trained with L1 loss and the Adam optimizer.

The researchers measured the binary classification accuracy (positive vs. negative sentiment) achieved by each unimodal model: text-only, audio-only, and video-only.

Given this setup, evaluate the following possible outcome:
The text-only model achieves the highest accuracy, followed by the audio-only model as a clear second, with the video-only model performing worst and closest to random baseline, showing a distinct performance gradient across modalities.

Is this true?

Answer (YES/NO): NO